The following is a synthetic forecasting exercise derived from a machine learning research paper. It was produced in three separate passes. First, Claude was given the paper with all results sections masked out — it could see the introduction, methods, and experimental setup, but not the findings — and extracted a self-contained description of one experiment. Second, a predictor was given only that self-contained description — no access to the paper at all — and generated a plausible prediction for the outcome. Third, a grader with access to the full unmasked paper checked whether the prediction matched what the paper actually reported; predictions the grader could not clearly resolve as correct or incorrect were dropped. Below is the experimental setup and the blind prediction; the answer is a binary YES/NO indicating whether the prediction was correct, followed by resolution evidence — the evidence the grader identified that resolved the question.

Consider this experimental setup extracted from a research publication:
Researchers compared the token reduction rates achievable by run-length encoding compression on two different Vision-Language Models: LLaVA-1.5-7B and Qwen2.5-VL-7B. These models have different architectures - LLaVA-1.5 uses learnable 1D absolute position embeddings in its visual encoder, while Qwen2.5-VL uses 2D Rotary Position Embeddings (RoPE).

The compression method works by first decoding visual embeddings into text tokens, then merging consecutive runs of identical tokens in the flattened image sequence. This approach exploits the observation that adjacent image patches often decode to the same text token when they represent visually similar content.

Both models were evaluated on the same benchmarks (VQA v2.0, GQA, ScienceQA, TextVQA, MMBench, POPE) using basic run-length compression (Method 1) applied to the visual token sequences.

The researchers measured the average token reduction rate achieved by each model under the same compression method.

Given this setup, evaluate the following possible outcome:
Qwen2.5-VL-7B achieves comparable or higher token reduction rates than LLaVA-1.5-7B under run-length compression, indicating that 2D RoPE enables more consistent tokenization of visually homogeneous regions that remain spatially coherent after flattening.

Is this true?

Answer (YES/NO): NO